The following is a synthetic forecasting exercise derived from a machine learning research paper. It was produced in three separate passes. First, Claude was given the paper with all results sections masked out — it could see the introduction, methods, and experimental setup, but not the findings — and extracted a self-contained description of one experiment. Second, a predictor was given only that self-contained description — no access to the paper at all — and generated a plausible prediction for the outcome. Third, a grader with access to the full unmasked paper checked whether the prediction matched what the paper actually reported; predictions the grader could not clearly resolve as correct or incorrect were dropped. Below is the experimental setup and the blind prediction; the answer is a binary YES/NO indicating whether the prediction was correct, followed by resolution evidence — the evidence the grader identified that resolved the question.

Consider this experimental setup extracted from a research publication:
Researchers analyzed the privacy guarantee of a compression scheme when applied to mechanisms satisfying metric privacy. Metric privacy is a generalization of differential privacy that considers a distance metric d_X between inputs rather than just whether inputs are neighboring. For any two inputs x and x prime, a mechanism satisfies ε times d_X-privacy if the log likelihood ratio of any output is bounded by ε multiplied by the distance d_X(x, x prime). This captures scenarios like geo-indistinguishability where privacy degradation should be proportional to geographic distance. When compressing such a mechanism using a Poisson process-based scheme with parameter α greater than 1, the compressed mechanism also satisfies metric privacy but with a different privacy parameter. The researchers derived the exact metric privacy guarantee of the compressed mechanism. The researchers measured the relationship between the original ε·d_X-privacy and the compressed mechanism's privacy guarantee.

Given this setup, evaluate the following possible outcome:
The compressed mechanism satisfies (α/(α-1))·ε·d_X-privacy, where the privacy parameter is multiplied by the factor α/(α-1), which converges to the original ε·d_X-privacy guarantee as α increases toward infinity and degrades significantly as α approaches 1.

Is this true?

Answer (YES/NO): NO